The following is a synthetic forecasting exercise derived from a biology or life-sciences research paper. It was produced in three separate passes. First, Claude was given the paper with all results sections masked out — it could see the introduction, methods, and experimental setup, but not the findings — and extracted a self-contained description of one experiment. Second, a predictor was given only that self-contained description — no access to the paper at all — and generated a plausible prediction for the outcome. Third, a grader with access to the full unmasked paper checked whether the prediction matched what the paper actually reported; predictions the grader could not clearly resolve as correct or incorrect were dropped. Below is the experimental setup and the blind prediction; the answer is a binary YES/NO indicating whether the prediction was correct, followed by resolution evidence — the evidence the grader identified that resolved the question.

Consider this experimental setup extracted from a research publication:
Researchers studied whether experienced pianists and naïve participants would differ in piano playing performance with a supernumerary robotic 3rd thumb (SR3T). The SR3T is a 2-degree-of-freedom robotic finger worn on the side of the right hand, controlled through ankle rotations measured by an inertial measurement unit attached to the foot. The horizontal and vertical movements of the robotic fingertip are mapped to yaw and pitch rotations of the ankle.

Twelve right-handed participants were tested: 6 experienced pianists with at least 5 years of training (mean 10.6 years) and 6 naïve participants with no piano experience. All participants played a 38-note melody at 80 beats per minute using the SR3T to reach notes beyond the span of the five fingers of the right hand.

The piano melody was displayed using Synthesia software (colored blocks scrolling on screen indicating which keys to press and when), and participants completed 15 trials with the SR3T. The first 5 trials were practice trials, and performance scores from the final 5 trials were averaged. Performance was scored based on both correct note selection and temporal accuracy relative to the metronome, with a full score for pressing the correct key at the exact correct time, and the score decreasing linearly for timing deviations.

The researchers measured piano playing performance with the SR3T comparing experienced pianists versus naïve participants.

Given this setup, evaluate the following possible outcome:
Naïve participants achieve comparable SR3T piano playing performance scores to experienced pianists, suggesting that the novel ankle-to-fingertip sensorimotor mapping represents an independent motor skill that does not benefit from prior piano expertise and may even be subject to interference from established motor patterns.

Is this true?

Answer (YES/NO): YES